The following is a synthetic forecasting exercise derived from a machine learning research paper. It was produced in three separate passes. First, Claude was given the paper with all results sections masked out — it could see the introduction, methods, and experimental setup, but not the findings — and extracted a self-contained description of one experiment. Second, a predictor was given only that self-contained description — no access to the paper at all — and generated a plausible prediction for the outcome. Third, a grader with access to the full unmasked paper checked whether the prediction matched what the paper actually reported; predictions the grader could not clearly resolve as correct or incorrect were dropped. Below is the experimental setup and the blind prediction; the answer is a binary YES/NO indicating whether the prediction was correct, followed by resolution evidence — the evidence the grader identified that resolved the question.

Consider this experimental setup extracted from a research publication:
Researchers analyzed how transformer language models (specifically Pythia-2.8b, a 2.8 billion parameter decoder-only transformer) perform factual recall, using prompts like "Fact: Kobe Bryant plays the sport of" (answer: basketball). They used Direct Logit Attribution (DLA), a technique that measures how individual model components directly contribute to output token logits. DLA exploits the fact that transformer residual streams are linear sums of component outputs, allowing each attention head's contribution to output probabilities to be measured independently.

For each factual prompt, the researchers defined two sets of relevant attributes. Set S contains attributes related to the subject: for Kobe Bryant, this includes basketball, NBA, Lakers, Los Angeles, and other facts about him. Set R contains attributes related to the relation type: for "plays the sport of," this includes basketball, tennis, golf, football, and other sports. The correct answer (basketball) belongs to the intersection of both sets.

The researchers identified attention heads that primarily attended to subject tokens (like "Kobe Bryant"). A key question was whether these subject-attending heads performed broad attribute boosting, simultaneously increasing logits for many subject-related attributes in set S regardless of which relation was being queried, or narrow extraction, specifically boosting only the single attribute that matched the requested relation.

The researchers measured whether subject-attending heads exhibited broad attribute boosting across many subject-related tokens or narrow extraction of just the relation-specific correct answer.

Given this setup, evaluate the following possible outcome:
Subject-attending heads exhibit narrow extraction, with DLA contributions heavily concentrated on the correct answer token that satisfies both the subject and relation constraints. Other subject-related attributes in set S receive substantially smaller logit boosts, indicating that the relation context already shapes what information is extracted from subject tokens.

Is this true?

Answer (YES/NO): NO